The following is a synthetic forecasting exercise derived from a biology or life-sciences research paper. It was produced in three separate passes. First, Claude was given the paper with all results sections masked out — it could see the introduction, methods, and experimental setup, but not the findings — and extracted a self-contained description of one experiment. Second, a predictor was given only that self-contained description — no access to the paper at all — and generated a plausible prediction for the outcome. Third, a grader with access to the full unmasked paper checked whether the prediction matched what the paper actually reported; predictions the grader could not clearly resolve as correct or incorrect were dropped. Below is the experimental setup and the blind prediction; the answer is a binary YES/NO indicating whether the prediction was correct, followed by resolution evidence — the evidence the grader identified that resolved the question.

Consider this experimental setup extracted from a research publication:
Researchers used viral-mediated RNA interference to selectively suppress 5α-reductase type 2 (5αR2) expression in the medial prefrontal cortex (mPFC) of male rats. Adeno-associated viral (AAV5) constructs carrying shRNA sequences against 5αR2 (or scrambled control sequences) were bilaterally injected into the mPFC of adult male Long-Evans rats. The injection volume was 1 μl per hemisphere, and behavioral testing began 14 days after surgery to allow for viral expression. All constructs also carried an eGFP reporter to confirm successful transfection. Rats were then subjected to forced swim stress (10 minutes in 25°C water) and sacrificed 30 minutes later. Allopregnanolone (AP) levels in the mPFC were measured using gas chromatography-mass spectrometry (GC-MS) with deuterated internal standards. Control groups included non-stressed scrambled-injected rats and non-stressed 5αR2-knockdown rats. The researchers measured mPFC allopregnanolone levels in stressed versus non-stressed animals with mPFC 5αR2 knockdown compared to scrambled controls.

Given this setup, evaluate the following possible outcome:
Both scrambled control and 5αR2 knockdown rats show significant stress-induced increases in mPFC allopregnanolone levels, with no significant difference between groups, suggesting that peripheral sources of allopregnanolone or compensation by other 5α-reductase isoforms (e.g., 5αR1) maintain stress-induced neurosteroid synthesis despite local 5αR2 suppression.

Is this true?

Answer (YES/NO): NO